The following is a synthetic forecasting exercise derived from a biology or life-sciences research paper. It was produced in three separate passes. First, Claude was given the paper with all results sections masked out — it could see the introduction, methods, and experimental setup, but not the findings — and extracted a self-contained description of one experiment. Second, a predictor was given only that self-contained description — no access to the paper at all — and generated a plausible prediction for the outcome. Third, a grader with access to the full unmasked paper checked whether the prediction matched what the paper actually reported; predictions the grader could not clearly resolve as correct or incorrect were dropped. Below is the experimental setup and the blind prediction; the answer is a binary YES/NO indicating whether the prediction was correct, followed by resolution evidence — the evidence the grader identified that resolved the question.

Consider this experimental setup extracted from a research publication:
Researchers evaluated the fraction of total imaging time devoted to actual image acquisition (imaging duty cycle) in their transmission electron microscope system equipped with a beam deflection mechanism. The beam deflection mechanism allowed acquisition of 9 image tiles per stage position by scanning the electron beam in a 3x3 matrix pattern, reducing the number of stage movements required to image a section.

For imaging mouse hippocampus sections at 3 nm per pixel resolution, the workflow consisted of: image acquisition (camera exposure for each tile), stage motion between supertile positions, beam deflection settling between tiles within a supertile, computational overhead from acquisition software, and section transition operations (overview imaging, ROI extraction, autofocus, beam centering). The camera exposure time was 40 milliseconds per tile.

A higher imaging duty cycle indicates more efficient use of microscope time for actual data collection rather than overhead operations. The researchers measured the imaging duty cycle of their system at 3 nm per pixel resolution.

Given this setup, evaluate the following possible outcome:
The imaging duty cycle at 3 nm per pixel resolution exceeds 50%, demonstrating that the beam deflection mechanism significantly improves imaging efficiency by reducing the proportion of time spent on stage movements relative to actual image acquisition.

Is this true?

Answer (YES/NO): NO